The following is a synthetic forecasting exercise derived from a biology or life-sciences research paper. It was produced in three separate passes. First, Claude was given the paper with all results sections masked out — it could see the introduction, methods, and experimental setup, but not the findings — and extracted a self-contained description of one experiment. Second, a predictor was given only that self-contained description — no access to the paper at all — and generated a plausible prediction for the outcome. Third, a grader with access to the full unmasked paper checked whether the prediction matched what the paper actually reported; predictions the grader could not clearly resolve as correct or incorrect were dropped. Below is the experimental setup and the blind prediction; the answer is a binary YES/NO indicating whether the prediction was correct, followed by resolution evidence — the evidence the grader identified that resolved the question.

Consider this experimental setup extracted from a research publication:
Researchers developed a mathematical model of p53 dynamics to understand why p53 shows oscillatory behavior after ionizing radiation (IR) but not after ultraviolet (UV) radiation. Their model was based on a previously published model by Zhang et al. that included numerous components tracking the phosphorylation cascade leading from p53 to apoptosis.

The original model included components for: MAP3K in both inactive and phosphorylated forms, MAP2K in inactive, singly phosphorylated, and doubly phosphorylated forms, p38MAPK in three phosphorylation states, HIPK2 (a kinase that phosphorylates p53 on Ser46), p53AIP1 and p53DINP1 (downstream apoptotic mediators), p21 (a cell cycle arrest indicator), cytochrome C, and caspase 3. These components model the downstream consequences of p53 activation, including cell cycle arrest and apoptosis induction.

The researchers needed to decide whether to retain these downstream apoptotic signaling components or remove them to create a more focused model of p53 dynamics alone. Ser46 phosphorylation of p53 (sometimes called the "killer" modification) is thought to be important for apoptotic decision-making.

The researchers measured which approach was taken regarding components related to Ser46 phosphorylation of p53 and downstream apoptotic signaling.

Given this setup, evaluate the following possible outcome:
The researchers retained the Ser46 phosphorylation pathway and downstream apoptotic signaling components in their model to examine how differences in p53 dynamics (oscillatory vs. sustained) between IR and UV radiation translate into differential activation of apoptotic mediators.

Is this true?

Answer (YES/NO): NO